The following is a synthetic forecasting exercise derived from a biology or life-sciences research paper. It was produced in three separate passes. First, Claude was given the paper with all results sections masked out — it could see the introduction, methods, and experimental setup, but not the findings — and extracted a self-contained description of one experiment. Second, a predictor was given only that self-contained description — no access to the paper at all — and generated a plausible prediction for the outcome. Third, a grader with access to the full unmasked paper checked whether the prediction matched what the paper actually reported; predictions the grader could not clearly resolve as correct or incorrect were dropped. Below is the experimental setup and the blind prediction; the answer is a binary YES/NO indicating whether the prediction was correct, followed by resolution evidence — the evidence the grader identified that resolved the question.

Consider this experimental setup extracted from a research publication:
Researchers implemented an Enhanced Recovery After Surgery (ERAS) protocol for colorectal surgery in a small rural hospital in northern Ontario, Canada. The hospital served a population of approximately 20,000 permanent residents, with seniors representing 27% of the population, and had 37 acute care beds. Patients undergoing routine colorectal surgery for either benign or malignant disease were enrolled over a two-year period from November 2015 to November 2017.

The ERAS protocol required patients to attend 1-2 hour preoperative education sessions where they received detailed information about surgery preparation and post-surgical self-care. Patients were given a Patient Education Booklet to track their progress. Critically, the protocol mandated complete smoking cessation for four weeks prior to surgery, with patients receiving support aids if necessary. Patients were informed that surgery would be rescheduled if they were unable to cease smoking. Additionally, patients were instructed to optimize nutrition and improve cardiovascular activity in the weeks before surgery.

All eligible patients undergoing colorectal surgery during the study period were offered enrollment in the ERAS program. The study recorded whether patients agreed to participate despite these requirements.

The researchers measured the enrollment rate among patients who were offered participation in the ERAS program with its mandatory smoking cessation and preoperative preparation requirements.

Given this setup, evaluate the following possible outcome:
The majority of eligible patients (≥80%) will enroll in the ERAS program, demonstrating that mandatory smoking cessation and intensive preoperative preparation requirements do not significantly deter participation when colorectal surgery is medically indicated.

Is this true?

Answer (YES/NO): YES